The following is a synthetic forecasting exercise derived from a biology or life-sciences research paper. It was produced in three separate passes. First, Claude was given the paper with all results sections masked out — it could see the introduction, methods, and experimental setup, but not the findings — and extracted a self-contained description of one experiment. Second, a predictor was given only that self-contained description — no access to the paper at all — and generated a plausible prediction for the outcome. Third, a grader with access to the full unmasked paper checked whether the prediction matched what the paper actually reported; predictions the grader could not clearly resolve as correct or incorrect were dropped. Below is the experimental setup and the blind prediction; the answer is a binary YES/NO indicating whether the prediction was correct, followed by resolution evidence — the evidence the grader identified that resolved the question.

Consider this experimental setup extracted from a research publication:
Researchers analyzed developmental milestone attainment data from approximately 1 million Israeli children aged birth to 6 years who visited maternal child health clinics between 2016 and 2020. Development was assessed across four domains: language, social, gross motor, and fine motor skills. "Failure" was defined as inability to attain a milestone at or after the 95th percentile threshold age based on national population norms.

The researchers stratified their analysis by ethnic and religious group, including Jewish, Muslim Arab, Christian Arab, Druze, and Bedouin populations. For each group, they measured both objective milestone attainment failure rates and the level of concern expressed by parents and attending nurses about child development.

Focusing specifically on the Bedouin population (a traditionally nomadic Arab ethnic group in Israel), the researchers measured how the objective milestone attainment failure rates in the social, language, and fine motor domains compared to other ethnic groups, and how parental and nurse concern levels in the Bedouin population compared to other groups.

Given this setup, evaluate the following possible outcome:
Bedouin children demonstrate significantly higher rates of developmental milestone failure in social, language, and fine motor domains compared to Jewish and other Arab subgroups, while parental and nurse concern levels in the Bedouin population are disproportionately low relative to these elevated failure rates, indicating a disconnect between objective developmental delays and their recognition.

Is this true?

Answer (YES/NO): YES